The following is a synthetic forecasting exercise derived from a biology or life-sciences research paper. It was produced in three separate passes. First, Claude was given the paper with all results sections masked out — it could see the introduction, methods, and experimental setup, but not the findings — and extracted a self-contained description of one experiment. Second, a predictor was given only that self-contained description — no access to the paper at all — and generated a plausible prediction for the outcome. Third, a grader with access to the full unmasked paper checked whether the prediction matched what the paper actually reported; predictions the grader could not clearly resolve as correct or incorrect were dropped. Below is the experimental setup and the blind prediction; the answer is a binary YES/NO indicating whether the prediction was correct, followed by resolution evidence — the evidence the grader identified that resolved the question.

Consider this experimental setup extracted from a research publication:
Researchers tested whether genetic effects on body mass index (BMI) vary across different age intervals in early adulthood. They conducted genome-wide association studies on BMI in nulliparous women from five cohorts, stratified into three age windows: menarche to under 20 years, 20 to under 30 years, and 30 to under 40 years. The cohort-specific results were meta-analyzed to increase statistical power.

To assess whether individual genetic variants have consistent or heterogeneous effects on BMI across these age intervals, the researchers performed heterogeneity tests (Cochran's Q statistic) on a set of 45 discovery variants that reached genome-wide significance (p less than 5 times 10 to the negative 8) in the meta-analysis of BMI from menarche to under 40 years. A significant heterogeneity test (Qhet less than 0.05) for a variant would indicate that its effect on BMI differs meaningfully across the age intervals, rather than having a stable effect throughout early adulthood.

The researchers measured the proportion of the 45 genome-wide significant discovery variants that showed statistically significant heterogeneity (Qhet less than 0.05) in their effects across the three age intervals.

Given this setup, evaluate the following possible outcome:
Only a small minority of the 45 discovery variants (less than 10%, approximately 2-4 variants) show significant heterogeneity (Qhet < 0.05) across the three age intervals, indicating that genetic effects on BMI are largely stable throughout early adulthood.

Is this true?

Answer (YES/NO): NO